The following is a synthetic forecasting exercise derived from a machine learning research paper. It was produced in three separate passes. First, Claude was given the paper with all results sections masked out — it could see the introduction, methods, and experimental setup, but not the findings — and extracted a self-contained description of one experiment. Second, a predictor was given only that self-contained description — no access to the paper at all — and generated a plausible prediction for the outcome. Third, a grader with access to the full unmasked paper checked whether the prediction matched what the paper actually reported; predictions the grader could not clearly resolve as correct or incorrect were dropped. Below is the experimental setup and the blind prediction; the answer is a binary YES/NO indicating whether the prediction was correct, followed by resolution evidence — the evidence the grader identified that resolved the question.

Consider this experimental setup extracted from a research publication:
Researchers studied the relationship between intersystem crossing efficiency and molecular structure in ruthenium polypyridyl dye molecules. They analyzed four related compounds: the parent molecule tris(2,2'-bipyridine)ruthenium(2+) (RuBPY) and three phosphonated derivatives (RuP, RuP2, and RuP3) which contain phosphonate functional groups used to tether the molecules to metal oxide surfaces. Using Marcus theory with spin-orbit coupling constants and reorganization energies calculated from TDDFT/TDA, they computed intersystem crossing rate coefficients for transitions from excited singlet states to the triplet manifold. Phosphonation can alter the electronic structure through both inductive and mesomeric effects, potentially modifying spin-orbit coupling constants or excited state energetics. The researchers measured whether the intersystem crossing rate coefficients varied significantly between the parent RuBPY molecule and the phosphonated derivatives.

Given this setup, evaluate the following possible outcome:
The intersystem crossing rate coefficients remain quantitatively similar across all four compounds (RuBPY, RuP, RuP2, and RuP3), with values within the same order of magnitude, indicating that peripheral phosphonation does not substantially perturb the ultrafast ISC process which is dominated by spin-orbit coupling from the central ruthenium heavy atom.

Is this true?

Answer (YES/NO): YES